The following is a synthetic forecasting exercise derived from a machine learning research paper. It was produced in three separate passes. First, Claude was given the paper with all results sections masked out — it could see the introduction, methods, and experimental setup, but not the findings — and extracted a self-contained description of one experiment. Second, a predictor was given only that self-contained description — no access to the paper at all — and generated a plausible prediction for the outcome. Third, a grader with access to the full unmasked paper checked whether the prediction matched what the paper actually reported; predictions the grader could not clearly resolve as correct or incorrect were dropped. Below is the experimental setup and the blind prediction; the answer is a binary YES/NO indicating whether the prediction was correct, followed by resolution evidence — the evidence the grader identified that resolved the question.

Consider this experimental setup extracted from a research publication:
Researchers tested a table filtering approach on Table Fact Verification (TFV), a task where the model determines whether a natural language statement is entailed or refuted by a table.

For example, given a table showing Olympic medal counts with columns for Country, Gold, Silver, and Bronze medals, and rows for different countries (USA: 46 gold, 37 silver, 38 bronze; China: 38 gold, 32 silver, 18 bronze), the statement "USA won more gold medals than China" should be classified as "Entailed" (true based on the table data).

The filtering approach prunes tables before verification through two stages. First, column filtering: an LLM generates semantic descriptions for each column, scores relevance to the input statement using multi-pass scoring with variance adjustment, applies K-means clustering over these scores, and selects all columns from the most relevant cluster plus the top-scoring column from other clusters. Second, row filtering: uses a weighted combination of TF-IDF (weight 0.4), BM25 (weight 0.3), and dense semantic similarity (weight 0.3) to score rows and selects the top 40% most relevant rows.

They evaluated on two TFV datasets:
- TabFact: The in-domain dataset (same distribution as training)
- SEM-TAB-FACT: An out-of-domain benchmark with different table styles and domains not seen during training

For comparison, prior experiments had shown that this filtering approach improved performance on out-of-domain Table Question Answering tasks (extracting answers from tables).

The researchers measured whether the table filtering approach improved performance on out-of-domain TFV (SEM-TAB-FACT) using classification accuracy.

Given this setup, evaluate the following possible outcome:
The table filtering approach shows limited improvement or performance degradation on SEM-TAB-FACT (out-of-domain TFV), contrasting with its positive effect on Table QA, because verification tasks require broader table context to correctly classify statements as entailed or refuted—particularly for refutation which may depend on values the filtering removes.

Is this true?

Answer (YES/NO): YES